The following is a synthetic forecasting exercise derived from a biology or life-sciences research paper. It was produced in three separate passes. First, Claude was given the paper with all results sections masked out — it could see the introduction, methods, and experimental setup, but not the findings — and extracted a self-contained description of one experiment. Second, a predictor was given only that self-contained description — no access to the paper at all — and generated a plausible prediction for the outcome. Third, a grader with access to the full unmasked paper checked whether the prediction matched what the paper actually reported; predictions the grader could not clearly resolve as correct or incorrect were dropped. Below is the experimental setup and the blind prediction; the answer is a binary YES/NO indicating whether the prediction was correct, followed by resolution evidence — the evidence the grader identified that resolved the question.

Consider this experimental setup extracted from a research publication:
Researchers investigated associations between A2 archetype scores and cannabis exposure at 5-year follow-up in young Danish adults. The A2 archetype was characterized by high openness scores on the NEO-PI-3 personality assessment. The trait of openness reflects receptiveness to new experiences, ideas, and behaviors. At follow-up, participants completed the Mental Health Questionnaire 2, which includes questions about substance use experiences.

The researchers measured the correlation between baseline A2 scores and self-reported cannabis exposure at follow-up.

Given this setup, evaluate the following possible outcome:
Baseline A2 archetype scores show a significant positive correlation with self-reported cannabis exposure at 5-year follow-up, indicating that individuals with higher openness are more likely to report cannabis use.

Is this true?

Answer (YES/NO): YES